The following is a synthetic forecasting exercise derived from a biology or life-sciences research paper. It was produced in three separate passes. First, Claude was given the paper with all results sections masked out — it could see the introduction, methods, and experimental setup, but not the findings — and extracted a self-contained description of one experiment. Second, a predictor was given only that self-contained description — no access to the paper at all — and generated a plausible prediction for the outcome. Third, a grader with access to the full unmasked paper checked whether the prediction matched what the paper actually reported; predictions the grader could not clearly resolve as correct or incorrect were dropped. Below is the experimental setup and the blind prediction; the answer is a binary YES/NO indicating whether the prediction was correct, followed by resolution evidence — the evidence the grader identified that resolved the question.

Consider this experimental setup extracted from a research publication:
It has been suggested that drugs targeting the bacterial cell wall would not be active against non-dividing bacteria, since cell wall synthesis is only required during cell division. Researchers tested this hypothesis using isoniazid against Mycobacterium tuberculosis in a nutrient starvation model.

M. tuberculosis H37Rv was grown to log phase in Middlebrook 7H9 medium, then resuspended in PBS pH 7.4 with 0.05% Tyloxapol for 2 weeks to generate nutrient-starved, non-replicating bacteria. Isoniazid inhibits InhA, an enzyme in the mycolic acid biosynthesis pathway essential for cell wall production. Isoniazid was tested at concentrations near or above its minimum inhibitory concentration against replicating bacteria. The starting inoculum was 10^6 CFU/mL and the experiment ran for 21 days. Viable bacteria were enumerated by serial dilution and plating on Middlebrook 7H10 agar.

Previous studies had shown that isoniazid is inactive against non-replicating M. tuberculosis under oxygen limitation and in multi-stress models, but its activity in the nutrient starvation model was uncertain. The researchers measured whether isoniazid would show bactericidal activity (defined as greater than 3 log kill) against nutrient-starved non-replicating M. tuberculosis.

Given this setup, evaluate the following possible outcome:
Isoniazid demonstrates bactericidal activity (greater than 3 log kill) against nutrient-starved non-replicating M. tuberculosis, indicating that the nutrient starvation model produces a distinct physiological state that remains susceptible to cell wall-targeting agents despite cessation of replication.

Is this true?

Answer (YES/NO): YES